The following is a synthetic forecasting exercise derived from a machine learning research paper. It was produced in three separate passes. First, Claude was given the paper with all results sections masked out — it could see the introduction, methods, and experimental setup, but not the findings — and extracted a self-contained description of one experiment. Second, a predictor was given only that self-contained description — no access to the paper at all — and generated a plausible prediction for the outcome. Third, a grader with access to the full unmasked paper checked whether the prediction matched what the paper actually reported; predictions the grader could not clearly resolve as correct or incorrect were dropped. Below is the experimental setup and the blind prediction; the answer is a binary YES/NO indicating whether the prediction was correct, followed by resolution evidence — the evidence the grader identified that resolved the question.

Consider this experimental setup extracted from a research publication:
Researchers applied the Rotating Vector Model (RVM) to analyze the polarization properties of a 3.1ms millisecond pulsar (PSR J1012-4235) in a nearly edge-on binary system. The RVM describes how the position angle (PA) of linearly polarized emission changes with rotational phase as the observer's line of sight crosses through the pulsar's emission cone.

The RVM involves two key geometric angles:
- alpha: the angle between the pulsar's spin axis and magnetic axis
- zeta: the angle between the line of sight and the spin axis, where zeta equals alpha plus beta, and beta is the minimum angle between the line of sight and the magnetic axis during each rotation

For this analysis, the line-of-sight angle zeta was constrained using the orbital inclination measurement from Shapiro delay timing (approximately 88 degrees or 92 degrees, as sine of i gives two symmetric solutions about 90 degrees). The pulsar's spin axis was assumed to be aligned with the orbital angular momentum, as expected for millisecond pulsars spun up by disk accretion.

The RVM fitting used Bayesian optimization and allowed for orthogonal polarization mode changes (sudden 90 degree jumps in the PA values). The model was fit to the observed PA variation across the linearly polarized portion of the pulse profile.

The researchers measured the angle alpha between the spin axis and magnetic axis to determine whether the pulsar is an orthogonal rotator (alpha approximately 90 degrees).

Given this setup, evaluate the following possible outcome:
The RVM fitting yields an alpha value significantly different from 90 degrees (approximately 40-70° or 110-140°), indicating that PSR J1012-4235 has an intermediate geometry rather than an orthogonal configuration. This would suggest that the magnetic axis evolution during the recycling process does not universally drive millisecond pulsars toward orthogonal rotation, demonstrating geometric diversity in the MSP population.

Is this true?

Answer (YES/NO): YES